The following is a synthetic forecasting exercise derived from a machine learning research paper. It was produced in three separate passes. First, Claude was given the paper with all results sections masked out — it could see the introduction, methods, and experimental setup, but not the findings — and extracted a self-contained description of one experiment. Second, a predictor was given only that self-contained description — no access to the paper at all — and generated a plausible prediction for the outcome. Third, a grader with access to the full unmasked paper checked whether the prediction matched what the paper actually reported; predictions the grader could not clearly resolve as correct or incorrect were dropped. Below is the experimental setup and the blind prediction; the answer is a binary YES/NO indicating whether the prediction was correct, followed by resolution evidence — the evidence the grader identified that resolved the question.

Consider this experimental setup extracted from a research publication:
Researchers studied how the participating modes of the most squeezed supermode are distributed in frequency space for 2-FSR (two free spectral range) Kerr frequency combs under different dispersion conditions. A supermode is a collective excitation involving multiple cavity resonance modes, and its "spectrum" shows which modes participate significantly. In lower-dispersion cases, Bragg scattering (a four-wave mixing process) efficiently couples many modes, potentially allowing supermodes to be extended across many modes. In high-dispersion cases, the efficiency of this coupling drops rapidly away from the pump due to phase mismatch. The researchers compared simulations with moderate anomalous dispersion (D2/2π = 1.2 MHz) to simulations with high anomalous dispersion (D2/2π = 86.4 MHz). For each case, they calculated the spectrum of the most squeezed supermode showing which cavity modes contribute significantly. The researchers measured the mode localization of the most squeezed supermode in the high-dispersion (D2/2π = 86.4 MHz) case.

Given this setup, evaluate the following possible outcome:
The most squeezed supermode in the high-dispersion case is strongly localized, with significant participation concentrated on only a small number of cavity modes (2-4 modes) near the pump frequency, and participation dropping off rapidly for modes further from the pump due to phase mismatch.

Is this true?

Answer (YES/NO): YES